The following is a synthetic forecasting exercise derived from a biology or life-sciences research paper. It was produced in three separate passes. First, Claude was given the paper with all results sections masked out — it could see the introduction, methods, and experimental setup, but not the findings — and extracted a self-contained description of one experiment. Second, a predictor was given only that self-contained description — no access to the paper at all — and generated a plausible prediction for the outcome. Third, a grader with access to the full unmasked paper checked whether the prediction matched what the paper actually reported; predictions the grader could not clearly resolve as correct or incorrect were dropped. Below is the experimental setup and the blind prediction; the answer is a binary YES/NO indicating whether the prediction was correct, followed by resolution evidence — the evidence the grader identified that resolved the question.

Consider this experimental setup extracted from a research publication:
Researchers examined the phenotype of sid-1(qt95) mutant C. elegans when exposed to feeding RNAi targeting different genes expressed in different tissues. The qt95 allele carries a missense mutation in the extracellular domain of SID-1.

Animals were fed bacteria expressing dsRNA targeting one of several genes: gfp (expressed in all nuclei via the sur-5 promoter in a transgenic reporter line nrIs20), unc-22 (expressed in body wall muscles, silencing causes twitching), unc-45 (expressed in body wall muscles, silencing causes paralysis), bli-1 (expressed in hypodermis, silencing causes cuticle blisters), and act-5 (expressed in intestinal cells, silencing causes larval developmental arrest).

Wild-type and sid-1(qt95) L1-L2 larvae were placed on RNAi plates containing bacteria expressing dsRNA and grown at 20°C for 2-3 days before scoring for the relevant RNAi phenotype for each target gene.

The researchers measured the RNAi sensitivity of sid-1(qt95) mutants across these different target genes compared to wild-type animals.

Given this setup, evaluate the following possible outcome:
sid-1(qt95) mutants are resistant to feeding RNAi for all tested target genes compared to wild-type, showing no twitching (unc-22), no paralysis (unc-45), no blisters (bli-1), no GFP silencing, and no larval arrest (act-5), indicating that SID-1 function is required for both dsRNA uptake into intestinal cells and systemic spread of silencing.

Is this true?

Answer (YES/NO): NO